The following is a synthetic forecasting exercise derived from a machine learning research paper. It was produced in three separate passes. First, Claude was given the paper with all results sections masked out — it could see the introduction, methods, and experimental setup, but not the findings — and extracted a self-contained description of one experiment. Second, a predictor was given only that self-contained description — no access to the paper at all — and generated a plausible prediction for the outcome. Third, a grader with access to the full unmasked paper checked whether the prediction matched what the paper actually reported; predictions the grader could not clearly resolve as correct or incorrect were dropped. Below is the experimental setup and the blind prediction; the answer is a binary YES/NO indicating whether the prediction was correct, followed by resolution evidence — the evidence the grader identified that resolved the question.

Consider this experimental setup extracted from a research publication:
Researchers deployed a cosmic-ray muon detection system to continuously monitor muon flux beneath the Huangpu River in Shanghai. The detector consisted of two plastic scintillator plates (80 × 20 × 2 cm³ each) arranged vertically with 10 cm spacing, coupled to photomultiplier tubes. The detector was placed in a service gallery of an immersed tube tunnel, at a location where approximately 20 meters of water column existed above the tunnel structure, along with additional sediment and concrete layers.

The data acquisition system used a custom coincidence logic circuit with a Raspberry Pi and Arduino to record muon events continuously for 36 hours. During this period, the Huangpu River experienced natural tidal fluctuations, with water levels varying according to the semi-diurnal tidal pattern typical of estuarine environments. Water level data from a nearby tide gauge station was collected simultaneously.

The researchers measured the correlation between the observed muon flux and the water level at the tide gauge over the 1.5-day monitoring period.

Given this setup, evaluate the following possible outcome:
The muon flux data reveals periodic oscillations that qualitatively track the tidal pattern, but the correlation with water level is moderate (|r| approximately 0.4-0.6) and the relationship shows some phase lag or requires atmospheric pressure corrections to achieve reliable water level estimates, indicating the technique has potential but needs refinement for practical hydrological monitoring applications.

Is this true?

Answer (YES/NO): NO